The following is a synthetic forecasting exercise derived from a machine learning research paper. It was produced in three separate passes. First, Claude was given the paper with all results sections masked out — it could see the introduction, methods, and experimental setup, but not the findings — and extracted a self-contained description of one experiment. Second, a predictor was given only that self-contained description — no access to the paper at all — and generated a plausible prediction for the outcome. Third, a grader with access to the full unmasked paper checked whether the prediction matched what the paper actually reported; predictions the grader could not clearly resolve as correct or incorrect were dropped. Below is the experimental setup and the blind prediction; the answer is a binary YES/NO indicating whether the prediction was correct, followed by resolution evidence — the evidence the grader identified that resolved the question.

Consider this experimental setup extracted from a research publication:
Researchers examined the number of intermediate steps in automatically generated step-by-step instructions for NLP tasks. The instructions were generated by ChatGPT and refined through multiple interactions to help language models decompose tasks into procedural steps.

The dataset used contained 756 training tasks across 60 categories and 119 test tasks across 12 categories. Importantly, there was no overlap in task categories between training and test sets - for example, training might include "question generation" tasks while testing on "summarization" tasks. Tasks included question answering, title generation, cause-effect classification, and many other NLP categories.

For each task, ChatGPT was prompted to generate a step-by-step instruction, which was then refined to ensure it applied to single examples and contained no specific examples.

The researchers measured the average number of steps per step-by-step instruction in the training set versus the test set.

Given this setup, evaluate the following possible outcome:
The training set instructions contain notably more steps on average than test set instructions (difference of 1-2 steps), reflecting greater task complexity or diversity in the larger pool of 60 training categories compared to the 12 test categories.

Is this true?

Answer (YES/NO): NO